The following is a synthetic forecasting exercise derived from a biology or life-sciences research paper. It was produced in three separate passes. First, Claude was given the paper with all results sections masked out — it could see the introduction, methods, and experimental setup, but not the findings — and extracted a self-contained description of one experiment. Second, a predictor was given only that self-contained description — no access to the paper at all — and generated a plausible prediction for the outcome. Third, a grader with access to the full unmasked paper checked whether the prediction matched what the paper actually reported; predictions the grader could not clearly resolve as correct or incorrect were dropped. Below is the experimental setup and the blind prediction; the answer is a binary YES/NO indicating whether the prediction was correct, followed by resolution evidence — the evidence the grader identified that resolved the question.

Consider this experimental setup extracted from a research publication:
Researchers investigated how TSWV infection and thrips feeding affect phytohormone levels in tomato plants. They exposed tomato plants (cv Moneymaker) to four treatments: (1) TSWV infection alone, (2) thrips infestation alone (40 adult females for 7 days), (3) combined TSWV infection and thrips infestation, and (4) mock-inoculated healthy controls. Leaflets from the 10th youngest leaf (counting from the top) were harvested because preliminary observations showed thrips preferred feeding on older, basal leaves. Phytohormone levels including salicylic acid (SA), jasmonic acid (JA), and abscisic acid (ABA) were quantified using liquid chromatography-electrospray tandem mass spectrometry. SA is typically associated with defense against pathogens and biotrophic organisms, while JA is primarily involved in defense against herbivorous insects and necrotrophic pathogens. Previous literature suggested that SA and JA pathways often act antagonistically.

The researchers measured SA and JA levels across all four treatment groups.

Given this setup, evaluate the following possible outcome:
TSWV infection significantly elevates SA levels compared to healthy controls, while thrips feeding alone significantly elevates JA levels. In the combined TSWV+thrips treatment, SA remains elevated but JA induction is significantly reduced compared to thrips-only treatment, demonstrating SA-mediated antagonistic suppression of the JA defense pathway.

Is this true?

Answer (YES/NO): NO